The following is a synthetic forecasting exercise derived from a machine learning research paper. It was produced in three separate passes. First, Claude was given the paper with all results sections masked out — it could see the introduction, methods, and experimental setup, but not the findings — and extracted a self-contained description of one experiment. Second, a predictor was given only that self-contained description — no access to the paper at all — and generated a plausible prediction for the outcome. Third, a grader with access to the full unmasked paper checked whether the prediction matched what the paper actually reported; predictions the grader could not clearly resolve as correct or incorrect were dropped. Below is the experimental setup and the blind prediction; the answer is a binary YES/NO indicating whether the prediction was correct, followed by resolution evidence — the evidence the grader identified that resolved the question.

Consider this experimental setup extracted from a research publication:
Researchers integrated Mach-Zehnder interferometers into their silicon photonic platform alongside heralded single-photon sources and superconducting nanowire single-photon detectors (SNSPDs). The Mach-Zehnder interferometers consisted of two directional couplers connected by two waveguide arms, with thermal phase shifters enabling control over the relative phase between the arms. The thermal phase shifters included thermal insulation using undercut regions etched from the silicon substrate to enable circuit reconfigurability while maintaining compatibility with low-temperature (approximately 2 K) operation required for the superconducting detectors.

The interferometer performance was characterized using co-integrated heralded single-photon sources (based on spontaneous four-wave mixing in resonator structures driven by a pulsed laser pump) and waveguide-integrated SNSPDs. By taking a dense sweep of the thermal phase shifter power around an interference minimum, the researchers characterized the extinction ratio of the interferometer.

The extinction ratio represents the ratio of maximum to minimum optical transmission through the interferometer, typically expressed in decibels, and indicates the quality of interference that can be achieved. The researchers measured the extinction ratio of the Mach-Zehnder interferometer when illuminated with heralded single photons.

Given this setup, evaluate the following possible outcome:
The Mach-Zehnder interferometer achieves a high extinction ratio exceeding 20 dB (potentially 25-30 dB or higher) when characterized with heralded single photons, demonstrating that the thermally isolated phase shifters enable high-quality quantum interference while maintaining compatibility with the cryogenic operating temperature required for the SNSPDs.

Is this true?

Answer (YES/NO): YES